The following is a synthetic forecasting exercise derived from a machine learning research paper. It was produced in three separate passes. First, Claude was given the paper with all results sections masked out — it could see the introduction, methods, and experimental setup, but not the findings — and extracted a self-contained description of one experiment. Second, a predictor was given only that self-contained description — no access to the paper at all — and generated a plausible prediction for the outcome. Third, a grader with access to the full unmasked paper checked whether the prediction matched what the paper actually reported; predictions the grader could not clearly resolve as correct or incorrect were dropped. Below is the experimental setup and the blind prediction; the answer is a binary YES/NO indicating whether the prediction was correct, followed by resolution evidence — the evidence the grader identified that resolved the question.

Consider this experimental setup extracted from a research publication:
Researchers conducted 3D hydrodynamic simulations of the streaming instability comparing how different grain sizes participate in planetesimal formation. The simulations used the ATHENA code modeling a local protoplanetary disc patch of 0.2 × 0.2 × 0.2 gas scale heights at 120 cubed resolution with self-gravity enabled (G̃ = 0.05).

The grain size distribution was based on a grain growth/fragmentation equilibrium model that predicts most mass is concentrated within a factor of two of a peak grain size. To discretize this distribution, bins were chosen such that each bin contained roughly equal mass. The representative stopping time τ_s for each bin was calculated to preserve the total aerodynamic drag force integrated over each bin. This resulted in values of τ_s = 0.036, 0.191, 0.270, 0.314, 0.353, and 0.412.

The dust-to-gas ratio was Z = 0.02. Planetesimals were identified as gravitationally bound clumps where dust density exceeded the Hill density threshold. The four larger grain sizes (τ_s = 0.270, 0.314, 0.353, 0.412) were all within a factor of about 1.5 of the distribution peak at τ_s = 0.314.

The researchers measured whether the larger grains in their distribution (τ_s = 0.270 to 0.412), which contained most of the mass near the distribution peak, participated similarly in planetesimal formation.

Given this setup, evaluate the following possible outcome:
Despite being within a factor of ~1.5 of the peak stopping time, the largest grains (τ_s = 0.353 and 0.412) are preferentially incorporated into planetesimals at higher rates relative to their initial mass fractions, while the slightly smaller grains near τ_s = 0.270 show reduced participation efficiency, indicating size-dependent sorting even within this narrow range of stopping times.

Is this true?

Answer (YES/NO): YES